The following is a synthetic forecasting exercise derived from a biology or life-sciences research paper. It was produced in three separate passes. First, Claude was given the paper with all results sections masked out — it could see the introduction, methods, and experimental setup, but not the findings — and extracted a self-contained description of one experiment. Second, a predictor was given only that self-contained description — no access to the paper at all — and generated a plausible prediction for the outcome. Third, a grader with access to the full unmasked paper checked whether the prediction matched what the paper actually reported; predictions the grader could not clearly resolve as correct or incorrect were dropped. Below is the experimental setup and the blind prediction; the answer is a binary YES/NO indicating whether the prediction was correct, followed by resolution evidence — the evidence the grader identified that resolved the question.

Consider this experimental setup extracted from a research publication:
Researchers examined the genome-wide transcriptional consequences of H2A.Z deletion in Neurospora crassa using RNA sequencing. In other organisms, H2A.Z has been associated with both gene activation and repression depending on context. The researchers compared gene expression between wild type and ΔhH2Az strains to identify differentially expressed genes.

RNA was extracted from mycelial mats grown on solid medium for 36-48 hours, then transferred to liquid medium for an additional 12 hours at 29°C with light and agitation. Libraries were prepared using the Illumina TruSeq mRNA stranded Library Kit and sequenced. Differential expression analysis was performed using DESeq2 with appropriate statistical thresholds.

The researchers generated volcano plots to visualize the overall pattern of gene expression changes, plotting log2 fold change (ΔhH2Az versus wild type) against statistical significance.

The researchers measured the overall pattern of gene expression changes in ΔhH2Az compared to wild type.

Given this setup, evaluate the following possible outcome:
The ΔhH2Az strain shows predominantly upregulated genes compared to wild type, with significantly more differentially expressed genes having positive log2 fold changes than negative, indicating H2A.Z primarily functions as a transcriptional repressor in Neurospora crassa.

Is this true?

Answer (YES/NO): NO